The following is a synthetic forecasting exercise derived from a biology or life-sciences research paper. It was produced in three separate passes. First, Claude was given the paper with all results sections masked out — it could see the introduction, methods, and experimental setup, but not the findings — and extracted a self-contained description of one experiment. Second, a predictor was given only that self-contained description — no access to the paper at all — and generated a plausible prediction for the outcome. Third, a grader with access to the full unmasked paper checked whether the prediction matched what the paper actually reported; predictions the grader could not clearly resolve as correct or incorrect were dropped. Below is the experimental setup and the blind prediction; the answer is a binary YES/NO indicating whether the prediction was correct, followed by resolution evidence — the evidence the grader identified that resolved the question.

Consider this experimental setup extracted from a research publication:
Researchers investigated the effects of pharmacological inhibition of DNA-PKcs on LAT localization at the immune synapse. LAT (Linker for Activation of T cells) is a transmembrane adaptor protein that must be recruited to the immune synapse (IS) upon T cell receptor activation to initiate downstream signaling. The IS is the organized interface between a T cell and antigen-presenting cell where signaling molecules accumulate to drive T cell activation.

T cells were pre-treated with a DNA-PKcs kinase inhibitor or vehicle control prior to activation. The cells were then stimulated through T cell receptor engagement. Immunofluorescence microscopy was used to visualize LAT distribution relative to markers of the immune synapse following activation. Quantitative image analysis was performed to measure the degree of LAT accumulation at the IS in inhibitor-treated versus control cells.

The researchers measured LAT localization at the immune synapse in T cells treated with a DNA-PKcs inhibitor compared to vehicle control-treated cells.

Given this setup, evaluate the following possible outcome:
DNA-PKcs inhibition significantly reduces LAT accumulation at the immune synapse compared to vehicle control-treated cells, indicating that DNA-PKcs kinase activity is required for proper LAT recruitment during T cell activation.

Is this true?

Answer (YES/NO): YES